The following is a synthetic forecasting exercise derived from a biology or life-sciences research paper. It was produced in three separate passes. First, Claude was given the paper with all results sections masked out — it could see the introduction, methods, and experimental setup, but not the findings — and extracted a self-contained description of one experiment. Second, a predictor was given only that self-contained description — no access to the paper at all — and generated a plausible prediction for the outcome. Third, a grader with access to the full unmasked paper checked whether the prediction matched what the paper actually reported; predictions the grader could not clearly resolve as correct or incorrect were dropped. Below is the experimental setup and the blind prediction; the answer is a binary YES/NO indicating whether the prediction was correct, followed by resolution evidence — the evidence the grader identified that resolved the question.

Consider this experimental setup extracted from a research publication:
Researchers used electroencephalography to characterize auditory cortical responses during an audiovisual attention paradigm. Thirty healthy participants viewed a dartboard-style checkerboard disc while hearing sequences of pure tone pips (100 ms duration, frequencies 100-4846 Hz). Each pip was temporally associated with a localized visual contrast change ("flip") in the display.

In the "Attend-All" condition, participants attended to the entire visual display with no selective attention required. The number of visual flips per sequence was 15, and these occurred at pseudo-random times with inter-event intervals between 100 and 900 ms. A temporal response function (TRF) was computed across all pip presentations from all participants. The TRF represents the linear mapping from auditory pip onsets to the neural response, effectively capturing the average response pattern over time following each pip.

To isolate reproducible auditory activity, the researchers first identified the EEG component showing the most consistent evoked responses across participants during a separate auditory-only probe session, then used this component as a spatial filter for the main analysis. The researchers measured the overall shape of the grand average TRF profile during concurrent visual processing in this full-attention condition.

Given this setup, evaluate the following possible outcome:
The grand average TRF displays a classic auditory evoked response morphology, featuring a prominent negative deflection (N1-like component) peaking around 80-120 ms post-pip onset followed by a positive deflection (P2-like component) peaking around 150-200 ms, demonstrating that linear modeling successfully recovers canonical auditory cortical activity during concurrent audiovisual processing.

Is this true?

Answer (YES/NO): NO